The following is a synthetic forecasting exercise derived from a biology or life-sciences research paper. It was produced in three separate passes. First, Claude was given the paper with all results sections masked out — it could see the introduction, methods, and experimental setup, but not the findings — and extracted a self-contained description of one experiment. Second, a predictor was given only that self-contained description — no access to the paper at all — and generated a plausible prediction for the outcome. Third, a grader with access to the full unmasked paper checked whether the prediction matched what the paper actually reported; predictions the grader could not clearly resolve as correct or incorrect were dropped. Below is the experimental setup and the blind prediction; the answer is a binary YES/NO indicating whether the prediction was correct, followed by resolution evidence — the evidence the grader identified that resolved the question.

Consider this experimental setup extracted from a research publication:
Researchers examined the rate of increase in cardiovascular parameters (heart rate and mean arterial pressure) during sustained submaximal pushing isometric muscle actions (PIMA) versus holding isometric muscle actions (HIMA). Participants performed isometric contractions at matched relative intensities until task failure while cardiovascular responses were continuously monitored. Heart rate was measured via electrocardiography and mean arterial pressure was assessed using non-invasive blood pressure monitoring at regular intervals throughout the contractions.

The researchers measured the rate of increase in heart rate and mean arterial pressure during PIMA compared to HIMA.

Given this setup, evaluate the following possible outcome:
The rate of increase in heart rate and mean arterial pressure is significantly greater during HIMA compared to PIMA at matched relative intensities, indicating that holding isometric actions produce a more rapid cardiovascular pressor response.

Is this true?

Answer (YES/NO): YES